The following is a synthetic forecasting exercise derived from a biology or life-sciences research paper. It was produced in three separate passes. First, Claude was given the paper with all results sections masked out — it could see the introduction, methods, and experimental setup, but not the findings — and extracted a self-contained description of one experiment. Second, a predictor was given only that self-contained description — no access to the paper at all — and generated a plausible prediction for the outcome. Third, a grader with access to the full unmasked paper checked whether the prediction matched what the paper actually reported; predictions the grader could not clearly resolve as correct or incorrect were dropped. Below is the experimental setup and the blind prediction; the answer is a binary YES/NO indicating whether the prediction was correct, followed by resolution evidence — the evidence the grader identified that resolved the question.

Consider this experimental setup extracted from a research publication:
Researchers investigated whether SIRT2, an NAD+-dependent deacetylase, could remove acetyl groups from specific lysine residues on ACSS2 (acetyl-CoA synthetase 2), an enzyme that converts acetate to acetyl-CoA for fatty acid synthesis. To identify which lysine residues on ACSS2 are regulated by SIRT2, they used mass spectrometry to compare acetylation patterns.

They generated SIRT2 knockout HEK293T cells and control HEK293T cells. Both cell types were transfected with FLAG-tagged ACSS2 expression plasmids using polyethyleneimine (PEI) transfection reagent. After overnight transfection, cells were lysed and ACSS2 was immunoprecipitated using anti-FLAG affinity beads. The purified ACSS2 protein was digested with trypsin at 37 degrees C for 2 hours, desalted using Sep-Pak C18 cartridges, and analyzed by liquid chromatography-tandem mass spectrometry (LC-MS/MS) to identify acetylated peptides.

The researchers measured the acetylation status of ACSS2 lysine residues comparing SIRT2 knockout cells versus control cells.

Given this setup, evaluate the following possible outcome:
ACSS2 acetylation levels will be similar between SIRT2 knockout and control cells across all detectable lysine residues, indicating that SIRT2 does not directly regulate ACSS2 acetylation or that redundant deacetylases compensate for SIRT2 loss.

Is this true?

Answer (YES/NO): NO